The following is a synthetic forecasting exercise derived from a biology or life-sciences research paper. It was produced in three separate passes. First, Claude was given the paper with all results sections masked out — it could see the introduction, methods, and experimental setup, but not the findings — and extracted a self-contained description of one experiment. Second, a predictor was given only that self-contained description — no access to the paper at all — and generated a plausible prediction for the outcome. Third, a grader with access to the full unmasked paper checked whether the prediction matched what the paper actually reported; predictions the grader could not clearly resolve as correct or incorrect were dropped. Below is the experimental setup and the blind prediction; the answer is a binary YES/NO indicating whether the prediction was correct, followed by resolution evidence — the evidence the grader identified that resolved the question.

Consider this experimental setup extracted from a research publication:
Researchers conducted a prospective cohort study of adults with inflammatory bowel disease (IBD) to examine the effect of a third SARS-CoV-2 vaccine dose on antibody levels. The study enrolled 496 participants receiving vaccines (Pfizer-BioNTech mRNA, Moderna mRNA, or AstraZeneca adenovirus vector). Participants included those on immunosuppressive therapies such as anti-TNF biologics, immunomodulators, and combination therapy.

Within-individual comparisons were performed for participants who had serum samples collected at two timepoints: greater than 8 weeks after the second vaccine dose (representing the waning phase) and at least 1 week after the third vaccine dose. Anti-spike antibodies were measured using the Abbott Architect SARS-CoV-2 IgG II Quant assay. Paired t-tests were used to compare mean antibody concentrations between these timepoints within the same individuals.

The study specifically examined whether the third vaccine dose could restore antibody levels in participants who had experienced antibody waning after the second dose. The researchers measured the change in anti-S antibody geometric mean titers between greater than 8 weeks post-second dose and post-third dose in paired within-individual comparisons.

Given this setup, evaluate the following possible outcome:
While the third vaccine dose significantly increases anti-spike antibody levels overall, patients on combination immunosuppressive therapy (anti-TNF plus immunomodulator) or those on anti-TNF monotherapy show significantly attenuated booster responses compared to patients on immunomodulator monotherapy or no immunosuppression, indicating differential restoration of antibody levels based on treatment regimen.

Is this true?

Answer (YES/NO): NO